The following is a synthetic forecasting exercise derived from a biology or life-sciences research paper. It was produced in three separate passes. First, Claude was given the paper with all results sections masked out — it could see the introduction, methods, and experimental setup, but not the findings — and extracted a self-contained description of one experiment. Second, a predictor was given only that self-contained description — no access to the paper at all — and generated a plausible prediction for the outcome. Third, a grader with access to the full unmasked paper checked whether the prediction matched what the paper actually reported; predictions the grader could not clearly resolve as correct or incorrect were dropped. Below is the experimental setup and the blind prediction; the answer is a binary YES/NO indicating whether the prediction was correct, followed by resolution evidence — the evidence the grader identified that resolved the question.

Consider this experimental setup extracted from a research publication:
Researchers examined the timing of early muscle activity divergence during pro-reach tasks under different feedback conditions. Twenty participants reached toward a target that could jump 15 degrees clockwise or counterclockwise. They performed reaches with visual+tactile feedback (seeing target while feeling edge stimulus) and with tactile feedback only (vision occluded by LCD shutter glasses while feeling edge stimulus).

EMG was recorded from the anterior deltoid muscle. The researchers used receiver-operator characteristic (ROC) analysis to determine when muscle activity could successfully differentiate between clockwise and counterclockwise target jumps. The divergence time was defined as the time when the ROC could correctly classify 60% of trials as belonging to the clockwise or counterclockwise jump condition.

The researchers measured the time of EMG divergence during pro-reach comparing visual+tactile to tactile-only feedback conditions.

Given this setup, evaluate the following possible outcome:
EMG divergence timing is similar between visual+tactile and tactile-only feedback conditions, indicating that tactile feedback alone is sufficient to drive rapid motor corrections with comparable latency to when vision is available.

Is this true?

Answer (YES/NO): NO